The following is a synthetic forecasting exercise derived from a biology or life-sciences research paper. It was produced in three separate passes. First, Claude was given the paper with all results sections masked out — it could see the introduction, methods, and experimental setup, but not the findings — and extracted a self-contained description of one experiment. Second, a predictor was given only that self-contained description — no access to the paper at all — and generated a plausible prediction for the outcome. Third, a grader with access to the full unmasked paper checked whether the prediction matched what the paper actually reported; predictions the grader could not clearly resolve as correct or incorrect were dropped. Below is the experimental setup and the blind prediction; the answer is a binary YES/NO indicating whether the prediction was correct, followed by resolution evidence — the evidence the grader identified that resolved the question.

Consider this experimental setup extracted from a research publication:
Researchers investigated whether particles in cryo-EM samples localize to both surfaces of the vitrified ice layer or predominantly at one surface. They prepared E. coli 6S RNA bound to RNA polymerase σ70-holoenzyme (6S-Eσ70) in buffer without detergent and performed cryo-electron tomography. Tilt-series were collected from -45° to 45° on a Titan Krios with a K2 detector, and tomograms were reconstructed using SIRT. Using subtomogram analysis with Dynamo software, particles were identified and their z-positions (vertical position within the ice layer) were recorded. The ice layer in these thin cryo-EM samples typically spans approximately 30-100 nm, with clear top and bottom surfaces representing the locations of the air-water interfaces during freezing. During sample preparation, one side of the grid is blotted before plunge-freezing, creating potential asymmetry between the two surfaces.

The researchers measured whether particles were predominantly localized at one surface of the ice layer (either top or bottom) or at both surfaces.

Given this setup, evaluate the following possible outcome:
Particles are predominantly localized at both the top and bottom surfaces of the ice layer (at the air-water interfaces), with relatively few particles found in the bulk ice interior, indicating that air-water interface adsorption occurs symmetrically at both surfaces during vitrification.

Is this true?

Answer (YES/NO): NO